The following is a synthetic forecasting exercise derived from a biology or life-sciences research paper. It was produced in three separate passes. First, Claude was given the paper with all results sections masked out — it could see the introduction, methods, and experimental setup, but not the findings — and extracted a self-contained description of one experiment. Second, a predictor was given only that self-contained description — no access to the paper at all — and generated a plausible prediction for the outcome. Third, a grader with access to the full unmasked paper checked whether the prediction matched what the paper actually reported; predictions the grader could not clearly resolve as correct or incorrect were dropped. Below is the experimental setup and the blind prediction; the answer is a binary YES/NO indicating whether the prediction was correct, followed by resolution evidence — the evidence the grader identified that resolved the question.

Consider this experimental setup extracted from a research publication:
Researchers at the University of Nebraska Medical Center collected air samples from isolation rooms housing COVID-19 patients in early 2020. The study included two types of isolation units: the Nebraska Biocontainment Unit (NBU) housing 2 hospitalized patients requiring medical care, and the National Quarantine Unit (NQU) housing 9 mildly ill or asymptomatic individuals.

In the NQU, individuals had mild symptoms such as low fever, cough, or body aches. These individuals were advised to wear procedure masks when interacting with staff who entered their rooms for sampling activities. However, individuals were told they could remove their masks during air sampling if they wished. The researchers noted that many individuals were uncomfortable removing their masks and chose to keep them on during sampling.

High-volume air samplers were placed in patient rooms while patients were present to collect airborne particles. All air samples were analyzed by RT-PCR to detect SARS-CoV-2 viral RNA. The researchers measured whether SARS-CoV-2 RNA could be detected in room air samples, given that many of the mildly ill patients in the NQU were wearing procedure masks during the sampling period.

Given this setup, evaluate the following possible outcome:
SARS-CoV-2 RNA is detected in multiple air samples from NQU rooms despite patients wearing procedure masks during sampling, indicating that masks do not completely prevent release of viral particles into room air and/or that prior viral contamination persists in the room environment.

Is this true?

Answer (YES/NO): YES